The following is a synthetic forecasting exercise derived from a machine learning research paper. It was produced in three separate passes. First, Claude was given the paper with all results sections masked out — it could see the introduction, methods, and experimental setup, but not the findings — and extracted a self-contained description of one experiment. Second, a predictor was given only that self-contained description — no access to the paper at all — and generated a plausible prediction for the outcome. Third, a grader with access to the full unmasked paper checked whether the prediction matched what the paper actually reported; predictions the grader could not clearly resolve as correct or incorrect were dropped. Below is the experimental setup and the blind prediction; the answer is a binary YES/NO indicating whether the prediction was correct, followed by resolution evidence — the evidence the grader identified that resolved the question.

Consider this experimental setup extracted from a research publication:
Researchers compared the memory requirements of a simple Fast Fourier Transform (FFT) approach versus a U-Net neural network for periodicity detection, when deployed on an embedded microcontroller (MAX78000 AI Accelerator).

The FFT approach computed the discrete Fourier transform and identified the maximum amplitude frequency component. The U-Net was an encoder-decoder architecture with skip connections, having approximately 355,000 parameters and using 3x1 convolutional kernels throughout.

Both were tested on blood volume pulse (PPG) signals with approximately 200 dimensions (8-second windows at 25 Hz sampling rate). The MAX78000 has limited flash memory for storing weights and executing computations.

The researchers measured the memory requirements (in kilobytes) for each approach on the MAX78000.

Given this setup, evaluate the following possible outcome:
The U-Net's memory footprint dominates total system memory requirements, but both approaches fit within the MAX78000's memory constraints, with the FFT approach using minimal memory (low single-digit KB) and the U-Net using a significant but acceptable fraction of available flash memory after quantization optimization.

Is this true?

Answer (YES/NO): NO